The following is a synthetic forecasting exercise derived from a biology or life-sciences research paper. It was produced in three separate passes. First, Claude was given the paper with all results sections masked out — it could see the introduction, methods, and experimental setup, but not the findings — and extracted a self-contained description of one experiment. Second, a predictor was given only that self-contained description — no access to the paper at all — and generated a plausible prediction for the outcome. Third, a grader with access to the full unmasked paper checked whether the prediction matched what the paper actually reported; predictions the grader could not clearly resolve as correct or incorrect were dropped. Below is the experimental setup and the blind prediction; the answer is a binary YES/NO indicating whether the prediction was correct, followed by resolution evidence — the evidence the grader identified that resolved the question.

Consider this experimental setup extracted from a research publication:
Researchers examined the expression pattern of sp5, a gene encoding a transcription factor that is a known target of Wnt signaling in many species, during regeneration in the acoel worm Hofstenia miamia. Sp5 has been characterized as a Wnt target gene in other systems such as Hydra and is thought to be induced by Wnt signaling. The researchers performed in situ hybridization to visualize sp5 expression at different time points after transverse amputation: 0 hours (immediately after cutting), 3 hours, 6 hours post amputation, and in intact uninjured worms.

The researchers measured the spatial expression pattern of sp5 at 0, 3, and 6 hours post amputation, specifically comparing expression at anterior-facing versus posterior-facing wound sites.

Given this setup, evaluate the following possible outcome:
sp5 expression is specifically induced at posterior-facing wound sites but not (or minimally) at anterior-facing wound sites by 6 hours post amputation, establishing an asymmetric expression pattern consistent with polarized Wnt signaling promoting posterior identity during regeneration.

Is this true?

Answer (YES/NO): YES